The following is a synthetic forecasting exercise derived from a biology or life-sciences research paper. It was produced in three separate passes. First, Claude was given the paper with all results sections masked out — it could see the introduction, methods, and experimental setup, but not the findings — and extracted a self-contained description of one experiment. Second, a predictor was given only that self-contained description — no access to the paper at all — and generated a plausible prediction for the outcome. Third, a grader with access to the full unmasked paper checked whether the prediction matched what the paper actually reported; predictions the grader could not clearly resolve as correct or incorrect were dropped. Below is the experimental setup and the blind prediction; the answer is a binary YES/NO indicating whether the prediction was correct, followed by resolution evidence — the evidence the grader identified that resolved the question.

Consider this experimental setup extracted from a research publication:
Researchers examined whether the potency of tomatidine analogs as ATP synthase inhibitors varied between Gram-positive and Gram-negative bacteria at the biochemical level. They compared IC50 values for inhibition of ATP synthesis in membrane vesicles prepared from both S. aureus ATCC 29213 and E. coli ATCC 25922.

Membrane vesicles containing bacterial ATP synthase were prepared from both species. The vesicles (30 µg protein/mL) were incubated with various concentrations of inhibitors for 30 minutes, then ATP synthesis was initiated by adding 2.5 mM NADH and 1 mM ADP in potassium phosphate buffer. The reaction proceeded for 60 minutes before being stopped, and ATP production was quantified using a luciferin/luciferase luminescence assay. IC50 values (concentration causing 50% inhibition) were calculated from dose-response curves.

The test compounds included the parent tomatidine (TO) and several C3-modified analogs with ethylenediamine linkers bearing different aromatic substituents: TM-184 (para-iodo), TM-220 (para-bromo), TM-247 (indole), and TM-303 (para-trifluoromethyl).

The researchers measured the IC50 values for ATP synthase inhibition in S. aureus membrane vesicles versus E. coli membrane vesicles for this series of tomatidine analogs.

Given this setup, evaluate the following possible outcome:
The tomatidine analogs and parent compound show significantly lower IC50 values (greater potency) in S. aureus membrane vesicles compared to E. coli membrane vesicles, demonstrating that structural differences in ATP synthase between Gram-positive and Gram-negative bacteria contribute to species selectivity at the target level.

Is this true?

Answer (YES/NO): NO